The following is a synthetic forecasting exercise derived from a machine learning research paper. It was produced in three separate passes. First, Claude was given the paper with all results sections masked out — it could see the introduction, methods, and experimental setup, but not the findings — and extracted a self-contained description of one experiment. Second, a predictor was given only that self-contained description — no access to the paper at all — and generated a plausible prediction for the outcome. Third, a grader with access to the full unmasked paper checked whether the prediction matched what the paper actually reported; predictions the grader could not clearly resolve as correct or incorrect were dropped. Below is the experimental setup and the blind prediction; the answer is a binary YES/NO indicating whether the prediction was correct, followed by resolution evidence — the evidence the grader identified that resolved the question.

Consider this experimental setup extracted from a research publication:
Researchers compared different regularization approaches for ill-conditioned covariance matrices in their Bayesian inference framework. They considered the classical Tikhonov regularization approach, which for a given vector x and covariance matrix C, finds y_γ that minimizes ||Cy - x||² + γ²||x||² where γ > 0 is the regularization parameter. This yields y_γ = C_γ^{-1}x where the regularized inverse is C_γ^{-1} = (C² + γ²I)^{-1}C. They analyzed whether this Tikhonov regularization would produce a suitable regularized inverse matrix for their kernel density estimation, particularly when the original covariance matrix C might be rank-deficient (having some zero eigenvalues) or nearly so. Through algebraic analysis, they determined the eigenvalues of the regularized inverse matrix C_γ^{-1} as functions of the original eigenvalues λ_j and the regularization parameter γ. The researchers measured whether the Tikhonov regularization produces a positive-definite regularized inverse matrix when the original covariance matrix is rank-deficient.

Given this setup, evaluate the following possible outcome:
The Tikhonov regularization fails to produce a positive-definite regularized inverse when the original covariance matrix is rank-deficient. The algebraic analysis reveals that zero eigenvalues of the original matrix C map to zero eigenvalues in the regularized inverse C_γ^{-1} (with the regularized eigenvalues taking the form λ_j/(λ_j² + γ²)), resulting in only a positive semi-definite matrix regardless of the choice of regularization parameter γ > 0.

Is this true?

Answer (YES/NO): YES